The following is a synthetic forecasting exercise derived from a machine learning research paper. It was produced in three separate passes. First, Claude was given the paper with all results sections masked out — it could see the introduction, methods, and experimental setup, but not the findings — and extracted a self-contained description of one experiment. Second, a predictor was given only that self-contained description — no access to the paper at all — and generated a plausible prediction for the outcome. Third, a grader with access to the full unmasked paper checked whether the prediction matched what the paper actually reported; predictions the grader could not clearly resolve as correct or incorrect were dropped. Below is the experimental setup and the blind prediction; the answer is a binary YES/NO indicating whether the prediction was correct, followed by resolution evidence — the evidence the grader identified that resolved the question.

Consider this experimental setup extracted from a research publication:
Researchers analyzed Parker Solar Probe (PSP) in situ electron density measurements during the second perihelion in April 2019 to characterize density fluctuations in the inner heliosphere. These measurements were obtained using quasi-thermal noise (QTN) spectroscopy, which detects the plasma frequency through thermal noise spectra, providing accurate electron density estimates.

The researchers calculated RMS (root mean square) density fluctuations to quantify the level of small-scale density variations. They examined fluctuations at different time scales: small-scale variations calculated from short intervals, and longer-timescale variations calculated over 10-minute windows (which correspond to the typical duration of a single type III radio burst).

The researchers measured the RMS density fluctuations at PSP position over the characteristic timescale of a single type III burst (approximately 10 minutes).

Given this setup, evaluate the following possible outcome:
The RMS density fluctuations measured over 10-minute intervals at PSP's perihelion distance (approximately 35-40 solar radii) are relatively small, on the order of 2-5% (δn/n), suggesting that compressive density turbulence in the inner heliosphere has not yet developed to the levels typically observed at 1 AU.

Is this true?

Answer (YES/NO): NO